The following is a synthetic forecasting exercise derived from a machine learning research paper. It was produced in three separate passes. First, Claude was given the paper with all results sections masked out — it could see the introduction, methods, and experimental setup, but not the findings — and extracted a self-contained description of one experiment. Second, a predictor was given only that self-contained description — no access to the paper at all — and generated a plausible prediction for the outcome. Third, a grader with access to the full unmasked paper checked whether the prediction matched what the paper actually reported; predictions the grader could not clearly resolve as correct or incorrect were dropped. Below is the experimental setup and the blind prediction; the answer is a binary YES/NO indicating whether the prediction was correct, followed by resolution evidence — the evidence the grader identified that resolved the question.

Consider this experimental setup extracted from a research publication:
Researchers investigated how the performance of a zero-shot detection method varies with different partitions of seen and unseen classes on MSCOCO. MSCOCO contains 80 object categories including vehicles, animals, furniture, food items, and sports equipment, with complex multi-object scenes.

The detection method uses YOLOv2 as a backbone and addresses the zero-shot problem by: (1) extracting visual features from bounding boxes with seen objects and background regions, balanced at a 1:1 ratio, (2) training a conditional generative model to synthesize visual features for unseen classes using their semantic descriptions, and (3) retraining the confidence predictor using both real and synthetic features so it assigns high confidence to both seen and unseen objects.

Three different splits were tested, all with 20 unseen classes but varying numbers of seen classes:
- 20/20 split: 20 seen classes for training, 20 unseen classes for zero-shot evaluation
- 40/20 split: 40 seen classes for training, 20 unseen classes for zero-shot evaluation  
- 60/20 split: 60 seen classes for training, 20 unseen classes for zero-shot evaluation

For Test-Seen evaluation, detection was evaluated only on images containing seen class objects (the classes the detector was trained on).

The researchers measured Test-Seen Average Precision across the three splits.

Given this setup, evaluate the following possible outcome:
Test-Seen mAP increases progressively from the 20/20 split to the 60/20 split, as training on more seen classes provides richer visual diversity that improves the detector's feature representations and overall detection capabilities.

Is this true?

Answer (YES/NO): NO